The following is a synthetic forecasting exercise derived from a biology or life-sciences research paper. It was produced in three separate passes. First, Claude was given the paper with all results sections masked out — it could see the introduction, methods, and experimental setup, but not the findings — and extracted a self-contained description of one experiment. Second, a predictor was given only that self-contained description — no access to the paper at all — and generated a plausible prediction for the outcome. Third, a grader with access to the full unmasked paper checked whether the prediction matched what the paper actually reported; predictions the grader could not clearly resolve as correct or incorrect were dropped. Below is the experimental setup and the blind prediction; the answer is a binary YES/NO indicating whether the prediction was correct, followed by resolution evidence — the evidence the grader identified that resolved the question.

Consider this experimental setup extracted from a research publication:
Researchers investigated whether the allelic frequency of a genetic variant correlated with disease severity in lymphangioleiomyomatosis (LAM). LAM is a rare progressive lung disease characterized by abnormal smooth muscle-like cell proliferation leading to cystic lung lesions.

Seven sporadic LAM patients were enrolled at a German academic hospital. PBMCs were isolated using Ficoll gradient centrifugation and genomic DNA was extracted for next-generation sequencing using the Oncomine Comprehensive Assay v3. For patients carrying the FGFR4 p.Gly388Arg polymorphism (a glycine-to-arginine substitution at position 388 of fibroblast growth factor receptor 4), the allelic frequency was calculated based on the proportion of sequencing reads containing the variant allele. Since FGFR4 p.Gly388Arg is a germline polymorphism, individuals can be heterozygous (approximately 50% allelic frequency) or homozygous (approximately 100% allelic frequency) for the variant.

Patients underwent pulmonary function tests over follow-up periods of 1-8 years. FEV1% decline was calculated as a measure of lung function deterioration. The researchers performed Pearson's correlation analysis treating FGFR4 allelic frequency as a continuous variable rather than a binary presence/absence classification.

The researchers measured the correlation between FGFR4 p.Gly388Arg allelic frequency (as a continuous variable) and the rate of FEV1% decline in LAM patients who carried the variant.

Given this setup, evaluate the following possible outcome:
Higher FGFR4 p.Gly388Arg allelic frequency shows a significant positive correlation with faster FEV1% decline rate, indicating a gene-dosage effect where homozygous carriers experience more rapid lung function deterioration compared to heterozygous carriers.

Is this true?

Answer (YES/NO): NO